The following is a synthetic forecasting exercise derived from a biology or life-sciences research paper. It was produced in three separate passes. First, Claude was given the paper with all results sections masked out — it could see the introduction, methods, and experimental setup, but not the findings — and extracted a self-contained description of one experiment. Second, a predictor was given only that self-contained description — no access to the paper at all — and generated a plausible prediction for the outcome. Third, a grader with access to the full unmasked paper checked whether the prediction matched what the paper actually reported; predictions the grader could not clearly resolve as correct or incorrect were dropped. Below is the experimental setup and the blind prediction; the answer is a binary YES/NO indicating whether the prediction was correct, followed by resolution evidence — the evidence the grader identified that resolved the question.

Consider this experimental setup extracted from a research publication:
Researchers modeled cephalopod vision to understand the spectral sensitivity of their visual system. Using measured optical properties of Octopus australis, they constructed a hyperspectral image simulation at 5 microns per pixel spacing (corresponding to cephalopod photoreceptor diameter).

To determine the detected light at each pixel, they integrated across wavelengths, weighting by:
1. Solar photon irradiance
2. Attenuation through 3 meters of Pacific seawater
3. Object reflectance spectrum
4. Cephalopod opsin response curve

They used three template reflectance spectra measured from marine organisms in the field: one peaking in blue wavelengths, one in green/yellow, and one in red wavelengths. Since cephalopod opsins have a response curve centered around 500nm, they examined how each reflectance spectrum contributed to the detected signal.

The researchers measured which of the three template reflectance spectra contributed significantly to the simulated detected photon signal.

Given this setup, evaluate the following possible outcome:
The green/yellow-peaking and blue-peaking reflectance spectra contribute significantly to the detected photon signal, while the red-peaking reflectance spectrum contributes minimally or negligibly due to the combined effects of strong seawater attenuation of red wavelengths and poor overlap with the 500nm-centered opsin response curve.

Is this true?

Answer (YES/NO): YES